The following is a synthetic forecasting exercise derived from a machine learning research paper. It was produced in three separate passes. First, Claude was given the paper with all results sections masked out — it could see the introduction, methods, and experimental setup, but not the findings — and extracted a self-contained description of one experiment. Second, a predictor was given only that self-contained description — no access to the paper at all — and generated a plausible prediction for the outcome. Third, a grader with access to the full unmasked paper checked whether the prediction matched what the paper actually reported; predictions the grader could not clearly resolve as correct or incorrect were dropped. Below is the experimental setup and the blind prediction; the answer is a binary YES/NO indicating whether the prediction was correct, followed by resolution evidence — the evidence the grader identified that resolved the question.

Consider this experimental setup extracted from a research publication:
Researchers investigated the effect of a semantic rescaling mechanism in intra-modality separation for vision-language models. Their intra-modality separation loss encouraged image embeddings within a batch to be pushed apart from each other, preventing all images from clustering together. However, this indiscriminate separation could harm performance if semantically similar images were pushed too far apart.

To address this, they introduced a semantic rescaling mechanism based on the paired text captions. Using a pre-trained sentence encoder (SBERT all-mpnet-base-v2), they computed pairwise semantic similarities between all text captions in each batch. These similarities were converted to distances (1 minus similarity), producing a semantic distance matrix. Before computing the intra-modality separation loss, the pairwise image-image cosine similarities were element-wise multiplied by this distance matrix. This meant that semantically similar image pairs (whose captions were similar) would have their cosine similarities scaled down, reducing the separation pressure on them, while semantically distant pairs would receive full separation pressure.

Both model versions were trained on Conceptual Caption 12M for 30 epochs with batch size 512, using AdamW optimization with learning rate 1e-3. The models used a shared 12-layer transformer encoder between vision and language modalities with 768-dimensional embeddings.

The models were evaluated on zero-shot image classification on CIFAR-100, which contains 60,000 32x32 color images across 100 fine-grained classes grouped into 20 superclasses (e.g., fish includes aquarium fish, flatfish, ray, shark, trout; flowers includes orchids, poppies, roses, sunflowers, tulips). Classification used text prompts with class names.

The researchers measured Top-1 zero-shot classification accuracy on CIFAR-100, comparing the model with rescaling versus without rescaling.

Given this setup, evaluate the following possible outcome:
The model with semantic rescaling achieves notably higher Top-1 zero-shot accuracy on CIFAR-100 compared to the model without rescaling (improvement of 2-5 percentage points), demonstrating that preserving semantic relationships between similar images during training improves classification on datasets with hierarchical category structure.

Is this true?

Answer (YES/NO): NO